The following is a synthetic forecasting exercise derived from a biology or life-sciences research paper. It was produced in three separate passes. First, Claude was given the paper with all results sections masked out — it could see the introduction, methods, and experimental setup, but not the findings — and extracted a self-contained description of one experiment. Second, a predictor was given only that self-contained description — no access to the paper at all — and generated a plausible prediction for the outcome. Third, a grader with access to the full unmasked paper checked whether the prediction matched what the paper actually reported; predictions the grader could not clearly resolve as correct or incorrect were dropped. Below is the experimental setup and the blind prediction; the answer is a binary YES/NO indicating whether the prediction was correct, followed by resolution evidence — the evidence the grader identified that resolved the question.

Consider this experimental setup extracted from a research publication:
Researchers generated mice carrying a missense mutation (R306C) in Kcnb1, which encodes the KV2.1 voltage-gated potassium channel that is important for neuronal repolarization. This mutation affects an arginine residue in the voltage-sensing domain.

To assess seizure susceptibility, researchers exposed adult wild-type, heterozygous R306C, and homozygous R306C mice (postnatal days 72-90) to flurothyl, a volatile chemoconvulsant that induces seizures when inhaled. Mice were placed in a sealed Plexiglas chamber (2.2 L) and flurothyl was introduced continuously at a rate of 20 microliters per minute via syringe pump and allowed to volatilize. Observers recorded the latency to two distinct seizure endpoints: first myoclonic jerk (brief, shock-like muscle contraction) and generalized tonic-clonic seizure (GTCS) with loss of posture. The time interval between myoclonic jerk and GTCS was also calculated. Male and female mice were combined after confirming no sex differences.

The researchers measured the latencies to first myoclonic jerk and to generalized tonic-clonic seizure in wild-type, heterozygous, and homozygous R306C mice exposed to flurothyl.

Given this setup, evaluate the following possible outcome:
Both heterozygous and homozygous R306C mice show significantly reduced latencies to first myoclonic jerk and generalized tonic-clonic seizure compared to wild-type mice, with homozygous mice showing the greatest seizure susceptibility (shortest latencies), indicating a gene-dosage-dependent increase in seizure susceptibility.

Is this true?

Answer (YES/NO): NO